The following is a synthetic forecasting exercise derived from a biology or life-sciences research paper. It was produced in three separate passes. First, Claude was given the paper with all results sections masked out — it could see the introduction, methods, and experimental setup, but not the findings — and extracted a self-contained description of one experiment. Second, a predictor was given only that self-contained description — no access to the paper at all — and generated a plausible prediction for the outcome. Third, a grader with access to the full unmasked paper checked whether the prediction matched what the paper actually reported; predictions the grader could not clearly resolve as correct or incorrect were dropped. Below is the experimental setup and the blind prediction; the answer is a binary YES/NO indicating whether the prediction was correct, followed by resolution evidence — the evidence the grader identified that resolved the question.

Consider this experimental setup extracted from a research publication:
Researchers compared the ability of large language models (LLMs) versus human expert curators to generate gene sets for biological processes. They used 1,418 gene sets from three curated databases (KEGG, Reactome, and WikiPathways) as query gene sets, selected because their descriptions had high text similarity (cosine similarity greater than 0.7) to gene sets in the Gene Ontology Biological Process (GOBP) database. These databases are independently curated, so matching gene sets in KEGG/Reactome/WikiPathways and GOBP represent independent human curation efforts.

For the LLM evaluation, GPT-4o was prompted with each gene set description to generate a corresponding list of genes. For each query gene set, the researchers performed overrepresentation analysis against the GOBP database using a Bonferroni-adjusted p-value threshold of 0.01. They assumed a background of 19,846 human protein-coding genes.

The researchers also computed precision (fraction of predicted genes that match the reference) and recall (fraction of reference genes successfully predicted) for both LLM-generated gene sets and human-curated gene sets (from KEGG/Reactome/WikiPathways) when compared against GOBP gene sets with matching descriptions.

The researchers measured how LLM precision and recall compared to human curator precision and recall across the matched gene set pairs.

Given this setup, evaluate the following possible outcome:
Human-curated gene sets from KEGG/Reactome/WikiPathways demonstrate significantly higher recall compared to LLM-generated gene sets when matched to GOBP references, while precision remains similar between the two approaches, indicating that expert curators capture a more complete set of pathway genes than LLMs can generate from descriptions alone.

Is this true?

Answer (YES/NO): NO